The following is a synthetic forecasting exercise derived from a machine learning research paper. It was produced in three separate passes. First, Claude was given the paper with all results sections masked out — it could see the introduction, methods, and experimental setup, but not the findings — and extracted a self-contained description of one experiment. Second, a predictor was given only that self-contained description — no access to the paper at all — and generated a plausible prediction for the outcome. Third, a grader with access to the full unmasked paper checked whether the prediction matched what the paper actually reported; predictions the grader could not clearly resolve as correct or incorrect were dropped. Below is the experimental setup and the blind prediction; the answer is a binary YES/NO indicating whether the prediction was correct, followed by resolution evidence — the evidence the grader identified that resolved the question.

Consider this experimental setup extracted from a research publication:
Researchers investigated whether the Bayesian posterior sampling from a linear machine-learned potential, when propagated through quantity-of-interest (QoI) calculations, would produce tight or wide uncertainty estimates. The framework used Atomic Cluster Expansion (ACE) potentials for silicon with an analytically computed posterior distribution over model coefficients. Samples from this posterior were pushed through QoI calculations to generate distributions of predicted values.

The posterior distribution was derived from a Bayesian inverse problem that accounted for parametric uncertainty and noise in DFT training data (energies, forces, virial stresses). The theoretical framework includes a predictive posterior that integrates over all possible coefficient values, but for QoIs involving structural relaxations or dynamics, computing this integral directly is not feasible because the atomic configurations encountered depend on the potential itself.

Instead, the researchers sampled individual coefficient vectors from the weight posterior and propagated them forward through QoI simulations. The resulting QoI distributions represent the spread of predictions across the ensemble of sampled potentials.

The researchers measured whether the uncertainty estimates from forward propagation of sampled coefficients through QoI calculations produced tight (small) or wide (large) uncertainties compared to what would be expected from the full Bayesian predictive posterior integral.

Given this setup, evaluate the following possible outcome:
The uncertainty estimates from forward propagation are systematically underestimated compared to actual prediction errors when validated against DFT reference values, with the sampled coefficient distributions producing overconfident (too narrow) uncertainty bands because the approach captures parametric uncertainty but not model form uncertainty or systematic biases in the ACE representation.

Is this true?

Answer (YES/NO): NO